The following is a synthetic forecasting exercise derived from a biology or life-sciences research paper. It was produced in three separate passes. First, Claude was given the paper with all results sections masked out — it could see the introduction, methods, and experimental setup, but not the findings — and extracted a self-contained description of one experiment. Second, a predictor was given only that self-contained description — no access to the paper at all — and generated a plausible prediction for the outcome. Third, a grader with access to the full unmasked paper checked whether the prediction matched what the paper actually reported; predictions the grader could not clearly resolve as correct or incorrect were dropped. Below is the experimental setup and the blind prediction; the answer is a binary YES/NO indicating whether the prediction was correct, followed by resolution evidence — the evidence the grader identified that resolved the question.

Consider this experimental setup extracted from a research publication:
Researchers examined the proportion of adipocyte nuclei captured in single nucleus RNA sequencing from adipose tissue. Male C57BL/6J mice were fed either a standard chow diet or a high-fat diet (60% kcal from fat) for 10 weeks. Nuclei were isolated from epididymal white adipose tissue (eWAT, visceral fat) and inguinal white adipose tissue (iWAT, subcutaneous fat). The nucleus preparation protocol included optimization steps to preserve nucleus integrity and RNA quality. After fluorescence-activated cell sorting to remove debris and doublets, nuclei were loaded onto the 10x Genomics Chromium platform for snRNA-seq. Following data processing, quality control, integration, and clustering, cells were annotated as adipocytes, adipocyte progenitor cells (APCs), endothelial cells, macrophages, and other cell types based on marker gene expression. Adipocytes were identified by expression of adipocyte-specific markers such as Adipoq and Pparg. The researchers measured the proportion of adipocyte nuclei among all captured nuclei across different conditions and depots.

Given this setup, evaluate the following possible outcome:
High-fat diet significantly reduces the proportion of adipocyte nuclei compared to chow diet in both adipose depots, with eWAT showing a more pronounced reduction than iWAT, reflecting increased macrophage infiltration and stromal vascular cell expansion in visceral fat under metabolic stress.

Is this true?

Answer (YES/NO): YES